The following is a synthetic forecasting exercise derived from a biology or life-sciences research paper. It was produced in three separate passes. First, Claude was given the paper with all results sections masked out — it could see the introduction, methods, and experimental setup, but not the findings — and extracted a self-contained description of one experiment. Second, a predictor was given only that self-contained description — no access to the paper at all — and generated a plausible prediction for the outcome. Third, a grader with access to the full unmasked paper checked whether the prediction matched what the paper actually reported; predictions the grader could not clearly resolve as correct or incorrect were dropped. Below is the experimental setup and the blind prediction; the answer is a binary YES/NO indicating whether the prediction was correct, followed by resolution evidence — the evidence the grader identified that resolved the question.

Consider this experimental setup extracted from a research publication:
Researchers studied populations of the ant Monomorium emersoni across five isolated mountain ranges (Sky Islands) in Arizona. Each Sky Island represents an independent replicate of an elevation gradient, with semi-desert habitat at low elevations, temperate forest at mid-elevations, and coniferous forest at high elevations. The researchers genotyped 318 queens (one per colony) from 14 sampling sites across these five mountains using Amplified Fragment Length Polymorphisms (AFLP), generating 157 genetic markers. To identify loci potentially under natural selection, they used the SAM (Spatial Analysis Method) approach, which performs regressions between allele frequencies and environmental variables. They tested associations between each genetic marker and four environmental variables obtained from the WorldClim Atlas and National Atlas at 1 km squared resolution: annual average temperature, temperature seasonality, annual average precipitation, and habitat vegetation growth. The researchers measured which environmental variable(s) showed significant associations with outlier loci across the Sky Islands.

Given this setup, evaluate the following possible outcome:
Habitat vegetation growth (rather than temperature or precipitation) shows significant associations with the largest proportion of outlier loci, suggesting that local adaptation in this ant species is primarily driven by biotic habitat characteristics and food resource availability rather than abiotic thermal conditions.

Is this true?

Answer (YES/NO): NO